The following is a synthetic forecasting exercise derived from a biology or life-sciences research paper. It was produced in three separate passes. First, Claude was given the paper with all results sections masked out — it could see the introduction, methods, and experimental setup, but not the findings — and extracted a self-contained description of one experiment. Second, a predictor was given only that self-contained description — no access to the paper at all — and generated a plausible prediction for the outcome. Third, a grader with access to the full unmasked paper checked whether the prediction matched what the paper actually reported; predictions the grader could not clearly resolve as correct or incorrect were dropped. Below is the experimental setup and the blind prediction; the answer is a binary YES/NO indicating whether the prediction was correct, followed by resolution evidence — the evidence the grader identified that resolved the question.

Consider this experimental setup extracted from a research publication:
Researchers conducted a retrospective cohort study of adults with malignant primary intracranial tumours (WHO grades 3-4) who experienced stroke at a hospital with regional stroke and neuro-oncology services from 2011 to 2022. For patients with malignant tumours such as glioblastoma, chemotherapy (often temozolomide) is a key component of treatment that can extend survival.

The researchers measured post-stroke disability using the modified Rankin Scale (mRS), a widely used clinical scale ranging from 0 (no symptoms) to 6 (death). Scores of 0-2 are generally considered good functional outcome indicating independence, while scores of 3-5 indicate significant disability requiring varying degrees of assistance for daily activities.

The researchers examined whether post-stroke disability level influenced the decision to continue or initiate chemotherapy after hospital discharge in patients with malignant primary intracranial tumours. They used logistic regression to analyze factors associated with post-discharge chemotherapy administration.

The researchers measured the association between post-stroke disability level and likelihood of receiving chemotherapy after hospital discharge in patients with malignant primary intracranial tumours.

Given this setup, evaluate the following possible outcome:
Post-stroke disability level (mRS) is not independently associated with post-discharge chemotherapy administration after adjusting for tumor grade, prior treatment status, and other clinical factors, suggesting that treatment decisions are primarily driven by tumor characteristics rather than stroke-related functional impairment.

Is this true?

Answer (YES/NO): NO